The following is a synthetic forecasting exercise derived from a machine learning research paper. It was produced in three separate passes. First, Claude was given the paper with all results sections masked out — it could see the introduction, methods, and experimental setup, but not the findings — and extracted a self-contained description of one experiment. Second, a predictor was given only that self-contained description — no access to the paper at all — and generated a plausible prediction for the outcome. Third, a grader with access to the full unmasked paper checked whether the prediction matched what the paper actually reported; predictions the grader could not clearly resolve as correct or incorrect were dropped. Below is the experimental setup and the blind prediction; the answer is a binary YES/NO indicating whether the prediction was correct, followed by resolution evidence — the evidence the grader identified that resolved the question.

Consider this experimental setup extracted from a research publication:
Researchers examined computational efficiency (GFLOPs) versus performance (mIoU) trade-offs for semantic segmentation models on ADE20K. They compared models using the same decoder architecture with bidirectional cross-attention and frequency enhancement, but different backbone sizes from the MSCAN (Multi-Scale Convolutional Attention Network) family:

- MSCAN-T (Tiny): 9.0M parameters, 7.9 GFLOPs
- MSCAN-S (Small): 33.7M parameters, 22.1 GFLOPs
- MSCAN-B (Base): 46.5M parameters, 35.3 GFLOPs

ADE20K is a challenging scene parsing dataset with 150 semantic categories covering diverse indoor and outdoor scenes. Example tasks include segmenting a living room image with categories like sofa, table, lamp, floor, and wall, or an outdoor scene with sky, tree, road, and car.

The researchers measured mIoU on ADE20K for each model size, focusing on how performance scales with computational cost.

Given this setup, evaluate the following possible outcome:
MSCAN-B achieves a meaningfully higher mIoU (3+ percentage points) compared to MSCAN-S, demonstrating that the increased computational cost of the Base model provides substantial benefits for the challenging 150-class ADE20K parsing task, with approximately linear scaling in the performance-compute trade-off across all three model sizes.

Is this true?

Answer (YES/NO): NO